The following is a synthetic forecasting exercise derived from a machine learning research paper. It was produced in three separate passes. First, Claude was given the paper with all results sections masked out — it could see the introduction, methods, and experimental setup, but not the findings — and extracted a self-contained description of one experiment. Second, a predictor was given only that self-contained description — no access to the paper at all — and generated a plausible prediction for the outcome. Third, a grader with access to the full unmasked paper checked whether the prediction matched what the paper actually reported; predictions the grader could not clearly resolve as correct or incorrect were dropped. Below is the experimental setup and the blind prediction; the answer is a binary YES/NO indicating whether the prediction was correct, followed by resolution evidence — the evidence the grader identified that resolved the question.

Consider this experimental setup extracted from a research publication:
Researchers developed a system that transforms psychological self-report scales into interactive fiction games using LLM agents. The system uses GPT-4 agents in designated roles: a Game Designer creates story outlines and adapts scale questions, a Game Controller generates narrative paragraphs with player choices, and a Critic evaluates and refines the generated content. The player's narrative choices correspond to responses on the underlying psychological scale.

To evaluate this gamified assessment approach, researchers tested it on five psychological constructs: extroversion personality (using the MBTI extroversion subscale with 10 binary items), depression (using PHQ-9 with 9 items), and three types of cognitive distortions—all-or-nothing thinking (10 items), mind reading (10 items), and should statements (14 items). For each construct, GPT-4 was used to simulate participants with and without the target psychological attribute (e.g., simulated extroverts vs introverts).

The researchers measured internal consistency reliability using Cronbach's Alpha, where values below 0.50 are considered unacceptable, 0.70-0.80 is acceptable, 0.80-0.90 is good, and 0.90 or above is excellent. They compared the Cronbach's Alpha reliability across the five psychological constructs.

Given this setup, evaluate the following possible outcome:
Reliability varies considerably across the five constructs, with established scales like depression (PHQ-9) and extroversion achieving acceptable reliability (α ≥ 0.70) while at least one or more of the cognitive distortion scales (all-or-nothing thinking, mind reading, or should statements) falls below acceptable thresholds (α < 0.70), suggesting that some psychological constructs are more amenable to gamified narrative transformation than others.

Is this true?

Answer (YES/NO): NO